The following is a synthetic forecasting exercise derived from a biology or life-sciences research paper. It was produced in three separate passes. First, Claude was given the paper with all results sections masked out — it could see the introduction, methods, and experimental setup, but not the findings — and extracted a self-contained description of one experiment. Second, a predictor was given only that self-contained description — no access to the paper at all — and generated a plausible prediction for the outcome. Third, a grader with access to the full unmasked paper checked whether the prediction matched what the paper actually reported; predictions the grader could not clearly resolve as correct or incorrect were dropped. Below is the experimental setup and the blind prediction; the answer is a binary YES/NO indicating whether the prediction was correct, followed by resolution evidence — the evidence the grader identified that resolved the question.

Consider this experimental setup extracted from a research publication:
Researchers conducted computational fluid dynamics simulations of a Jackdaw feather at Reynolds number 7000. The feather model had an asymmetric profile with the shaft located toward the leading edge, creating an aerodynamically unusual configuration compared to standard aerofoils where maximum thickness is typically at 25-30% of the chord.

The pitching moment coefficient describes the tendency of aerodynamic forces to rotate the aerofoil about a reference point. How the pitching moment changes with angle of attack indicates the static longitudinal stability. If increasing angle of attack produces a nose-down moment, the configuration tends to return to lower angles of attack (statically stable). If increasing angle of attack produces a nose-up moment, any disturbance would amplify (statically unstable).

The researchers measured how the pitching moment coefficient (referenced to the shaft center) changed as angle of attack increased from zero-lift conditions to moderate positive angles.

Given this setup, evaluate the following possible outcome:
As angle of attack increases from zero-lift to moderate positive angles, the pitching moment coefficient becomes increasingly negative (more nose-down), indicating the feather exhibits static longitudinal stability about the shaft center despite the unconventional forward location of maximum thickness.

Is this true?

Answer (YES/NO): YES